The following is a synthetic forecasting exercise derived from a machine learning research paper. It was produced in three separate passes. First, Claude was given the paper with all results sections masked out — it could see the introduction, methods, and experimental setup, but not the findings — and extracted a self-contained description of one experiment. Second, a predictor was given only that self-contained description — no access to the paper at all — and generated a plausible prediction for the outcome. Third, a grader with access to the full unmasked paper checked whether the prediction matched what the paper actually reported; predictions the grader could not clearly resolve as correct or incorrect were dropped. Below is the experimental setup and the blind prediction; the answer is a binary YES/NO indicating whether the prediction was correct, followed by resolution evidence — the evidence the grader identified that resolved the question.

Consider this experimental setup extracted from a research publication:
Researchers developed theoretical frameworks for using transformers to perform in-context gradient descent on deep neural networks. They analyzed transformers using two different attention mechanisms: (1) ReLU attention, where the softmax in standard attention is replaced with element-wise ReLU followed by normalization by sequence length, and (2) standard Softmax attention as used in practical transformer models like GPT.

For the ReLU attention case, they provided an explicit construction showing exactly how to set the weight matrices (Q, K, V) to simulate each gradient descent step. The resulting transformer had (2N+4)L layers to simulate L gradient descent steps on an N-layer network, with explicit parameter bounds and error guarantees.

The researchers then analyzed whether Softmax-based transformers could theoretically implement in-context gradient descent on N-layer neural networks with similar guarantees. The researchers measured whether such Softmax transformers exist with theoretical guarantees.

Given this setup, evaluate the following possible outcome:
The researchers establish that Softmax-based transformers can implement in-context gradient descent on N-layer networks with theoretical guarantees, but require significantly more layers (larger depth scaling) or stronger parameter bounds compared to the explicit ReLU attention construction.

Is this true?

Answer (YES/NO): NO